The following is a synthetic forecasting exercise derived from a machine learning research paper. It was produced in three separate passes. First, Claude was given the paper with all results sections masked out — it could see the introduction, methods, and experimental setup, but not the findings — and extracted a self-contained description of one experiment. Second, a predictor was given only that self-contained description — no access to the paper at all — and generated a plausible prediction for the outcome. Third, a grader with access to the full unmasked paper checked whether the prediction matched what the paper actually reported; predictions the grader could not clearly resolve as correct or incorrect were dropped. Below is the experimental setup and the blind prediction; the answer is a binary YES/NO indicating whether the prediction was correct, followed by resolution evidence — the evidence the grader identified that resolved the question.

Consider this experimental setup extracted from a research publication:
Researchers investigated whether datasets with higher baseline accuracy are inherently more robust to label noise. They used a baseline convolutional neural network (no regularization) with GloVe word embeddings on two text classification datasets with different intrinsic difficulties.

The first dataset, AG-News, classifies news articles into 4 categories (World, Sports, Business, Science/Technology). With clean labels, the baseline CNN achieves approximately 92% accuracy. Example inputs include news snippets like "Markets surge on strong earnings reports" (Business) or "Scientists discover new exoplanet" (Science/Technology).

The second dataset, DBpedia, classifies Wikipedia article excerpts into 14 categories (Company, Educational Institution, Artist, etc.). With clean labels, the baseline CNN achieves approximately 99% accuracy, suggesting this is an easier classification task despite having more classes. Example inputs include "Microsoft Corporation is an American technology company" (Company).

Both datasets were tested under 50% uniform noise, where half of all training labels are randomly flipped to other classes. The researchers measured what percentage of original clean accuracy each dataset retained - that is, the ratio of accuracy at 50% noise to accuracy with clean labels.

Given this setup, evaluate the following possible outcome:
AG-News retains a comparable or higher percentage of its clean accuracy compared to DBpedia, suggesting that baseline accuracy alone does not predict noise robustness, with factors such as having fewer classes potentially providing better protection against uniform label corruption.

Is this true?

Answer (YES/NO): NO